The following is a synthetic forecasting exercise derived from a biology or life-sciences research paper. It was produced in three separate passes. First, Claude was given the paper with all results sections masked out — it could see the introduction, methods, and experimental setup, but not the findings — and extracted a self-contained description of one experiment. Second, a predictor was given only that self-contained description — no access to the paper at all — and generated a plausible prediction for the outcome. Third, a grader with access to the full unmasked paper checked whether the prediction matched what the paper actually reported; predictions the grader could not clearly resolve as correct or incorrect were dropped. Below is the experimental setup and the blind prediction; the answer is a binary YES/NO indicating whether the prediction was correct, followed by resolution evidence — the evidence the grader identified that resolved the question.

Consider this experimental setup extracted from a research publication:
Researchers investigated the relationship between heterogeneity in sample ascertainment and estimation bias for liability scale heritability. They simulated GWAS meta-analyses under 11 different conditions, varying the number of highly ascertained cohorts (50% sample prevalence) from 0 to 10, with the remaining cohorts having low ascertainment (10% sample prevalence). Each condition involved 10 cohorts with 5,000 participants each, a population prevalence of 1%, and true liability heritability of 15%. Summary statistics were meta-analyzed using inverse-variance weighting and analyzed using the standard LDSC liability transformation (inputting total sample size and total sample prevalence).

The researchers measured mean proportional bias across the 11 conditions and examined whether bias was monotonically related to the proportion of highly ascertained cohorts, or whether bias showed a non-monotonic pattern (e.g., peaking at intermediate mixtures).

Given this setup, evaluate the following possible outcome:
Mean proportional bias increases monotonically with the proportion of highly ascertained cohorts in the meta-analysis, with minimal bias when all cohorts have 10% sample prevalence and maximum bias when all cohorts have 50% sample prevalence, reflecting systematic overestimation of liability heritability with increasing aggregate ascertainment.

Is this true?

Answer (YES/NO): NO